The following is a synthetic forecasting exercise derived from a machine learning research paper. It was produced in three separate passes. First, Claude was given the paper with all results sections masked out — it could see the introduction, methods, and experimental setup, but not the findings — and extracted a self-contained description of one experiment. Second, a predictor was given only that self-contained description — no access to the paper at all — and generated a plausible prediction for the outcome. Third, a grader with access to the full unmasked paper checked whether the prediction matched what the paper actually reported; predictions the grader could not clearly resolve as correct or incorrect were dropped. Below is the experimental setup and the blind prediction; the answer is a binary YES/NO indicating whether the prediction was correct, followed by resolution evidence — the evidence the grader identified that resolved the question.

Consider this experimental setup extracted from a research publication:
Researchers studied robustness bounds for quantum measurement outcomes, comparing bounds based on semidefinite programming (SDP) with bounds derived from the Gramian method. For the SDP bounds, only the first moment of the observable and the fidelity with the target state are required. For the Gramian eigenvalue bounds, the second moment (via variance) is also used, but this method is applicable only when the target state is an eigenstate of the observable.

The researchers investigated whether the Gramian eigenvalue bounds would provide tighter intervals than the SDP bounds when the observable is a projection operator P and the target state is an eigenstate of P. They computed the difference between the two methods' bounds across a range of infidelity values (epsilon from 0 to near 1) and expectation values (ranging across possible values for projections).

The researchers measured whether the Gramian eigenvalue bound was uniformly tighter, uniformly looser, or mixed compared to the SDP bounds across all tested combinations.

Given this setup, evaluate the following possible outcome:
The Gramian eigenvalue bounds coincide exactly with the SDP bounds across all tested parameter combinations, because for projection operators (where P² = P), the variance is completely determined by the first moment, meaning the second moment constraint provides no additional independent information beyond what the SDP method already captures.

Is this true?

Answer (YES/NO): NO